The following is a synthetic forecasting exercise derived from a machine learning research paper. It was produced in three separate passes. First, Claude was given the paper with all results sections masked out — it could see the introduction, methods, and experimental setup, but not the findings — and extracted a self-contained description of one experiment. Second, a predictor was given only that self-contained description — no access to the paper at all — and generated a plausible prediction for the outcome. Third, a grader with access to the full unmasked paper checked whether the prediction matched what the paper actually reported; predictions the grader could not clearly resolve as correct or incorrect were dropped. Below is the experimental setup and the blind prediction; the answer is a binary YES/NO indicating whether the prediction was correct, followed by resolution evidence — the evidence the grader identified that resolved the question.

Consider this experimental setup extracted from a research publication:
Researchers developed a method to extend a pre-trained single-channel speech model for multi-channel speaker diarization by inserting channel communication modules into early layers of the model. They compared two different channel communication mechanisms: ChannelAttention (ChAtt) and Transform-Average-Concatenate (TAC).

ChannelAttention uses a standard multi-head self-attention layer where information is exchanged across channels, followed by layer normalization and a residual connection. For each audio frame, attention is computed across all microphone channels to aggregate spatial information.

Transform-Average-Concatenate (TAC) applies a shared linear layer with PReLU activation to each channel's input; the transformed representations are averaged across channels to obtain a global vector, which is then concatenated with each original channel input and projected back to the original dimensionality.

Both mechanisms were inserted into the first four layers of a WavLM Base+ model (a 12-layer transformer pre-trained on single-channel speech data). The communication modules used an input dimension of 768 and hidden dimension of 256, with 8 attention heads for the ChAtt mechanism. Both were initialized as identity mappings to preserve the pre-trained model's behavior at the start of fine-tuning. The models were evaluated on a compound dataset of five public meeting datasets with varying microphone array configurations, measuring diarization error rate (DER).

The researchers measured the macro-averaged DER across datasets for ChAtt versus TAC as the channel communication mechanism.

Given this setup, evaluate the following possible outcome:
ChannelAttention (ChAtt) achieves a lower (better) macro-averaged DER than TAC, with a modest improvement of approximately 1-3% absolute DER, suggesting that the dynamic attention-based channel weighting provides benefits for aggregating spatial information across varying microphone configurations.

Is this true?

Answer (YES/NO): NO